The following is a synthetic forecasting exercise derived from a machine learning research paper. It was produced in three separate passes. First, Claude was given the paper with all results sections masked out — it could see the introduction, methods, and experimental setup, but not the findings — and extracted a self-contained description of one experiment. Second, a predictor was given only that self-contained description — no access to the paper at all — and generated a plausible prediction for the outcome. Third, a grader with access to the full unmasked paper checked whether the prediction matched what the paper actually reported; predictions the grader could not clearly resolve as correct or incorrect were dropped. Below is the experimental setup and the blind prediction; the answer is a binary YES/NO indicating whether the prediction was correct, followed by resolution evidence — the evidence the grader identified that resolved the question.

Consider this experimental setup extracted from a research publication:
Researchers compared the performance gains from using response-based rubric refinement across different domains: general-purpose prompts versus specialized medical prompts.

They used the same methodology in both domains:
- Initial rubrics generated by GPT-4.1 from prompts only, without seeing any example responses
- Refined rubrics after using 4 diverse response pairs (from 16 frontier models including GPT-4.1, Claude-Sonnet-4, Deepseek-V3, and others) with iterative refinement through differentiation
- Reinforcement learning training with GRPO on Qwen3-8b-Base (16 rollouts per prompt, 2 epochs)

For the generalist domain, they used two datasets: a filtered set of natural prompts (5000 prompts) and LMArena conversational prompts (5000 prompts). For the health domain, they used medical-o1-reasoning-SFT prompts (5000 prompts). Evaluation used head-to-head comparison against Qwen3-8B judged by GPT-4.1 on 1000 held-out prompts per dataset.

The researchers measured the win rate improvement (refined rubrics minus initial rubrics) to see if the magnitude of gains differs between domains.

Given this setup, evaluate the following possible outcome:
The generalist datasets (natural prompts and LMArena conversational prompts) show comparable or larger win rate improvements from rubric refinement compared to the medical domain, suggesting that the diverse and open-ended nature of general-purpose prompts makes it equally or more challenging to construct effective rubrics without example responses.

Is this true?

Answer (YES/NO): NO